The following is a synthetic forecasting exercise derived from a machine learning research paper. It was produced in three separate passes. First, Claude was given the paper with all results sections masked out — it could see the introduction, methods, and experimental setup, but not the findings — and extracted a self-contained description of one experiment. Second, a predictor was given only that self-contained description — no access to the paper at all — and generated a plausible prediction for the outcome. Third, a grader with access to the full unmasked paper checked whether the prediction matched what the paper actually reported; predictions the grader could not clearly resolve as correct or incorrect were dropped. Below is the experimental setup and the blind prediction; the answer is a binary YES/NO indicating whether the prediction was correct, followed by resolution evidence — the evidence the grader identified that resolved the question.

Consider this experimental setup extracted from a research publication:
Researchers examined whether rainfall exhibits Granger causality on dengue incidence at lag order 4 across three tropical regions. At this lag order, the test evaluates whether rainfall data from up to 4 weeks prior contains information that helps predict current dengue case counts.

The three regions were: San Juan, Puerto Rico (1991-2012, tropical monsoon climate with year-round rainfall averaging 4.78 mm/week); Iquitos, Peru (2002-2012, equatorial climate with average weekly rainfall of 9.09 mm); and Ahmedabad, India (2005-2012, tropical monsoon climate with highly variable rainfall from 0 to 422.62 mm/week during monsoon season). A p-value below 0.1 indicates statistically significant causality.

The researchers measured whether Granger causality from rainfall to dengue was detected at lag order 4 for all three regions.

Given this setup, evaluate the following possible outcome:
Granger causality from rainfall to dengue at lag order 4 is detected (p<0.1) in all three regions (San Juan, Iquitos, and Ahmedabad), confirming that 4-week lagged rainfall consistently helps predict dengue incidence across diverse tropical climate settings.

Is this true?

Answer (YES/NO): YES